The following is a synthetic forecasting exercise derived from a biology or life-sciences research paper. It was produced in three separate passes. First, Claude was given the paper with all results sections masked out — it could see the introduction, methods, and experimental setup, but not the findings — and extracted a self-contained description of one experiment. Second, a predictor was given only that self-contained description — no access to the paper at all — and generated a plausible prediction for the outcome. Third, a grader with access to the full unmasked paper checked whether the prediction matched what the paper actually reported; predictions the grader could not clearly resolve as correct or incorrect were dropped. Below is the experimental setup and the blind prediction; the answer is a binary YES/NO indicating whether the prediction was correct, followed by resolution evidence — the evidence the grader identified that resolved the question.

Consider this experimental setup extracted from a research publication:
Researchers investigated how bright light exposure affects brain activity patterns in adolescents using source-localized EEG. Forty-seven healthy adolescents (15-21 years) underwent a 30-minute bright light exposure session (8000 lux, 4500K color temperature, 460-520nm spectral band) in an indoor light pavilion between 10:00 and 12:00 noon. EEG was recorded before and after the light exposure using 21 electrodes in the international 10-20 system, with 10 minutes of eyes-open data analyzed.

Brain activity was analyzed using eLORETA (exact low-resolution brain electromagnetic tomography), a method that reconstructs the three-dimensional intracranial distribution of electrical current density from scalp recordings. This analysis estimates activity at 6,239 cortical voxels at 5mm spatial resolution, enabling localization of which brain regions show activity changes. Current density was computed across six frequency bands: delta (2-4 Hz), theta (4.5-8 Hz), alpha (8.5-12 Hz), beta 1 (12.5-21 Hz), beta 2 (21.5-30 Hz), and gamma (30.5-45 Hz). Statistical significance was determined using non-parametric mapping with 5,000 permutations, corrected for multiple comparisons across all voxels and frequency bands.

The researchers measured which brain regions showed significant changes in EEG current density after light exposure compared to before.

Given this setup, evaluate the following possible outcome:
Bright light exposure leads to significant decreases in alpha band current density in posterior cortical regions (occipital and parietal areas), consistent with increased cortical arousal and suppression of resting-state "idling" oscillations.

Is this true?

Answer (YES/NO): NO